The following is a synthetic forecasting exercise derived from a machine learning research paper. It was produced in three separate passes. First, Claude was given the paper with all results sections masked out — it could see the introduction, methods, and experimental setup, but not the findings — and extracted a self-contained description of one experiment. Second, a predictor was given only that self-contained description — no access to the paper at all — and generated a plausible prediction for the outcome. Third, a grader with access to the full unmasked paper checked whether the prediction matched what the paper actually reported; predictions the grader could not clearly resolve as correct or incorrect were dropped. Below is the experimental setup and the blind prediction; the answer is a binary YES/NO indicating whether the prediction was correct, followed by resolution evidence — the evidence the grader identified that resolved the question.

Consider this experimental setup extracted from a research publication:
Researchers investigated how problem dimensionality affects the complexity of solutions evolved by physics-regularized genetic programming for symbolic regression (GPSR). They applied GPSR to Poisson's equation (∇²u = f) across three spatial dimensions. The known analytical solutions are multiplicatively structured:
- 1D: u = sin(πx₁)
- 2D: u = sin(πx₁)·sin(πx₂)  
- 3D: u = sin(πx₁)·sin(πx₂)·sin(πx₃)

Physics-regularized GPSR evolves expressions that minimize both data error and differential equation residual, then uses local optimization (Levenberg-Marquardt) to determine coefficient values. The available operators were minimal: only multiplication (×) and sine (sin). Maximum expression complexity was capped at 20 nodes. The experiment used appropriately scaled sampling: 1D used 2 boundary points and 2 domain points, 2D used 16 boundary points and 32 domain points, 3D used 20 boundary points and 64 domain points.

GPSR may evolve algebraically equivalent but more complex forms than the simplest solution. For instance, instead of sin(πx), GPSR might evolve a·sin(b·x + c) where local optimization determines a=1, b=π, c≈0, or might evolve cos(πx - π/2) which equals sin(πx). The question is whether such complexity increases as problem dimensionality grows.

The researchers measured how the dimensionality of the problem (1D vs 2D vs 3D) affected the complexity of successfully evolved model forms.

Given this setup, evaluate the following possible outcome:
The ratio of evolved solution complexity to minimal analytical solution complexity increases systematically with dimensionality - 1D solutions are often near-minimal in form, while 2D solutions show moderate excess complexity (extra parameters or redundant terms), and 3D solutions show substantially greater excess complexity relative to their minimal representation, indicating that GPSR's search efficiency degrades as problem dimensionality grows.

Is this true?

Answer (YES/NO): YES